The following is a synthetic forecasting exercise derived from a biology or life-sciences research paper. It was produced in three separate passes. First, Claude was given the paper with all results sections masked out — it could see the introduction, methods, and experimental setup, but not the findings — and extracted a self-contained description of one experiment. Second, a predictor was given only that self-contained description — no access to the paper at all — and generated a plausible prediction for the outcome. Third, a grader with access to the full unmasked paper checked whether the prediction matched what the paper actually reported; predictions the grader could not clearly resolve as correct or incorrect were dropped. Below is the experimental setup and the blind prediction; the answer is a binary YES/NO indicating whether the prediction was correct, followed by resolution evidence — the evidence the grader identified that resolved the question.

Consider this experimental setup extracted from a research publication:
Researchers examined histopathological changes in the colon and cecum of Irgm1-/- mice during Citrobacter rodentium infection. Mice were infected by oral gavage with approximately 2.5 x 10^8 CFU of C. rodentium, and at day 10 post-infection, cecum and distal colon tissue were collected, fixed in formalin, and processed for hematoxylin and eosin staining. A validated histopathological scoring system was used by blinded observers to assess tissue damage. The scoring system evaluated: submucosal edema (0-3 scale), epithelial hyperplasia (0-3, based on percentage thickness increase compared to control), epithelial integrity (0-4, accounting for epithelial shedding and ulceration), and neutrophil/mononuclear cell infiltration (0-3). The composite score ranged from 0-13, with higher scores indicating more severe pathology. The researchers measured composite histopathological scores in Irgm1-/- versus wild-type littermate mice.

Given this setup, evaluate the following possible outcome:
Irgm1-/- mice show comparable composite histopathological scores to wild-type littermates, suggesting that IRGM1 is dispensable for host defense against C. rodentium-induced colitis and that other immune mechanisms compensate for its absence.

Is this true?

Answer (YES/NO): NO